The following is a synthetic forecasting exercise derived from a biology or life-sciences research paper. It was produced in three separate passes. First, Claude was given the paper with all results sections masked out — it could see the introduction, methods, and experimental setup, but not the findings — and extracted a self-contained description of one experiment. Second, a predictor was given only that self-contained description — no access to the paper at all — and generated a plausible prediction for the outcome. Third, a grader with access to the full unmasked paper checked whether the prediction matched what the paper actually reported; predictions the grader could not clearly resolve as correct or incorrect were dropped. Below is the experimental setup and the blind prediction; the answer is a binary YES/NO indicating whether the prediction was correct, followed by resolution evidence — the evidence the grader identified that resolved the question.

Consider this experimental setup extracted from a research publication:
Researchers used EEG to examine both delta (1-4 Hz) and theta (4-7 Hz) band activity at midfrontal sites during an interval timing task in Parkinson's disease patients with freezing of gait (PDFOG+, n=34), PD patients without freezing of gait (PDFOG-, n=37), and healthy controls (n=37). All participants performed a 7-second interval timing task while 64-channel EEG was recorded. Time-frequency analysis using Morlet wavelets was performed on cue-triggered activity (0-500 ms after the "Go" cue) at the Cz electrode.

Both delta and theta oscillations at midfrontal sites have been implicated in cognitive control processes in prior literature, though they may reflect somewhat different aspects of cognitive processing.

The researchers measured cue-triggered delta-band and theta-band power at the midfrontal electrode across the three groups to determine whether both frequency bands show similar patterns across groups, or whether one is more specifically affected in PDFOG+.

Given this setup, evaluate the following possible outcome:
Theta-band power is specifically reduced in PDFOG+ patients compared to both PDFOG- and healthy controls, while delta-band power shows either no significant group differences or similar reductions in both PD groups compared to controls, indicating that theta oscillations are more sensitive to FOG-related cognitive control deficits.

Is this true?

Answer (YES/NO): NO